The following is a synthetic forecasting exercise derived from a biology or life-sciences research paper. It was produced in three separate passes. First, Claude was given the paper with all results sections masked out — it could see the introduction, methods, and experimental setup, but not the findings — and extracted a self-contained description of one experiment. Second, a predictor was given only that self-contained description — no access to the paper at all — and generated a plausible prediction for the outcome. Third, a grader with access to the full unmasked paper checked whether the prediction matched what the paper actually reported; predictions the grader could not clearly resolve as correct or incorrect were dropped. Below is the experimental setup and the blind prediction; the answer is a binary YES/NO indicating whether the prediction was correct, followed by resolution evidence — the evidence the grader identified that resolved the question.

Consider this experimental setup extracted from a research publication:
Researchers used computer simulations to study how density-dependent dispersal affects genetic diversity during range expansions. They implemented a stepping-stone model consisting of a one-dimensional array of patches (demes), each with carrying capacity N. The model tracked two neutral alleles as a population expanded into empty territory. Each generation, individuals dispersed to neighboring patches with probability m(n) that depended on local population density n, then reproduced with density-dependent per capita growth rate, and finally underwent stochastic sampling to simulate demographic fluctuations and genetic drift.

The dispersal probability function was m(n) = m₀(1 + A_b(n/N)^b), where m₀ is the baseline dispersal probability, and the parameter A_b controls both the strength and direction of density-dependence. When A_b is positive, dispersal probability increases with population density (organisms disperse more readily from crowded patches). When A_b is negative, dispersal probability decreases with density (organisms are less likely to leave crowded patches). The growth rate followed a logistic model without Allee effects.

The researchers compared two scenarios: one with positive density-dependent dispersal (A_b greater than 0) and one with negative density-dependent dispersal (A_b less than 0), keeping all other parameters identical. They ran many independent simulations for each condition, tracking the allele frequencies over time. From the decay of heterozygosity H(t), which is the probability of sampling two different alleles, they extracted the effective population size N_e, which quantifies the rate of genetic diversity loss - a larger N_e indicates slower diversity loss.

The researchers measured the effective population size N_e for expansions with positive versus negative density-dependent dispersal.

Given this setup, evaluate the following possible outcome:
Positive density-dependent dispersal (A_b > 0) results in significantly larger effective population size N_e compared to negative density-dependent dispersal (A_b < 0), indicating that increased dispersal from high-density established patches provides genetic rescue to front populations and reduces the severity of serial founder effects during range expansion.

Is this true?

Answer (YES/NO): YES